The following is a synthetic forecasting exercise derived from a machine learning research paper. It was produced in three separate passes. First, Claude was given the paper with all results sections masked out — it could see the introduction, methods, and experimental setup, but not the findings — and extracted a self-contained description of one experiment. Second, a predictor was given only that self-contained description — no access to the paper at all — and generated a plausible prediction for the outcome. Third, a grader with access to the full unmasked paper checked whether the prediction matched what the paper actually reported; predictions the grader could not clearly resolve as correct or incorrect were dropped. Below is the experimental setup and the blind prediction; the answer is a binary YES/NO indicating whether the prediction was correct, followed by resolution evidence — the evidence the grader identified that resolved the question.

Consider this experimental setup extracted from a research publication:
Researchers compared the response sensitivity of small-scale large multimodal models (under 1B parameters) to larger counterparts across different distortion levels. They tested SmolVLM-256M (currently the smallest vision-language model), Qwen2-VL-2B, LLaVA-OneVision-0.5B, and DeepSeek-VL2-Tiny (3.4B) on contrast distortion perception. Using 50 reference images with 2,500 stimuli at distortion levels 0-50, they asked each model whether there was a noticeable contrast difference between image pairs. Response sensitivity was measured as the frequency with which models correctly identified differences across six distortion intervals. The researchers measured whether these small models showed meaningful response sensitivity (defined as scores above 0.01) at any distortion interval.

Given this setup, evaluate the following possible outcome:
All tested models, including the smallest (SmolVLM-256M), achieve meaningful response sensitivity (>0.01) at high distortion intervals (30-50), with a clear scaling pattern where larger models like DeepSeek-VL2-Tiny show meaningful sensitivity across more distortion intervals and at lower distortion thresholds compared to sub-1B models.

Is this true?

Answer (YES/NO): NO